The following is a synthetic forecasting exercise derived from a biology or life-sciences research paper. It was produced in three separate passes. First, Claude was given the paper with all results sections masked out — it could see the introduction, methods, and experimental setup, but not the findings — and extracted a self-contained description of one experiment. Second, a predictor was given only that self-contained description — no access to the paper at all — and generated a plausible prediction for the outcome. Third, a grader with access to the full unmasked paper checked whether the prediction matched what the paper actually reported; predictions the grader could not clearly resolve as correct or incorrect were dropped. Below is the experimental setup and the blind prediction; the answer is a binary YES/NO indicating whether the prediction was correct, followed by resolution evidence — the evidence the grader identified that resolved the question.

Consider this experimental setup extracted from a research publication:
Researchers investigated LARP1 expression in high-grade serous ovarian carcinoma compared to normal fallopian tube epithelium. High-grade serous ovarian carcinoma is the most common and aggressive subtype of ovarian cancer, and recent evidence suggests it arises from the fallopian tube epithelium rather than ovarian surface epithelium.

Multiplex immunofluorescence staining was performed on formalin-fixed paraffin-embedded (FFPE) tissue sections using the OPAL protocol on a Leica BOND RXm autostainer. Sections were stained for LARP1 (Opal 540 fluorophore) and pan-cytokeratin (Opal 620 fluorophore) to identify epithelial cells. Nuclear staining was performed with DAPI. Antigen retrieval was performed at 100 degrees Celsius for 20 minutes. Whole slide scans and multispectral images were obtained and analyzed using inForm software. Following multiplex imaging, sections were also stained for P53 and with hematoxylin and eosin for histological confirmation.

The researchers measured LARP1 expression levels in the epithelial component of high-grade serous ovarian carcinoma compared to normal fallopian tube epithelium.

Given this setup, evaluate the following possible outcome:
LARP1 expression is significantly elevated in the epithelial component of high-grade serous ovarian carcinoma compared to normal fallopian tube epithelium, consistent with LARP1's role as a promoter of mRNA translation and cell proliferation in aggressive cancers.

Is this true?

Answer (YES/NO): YES